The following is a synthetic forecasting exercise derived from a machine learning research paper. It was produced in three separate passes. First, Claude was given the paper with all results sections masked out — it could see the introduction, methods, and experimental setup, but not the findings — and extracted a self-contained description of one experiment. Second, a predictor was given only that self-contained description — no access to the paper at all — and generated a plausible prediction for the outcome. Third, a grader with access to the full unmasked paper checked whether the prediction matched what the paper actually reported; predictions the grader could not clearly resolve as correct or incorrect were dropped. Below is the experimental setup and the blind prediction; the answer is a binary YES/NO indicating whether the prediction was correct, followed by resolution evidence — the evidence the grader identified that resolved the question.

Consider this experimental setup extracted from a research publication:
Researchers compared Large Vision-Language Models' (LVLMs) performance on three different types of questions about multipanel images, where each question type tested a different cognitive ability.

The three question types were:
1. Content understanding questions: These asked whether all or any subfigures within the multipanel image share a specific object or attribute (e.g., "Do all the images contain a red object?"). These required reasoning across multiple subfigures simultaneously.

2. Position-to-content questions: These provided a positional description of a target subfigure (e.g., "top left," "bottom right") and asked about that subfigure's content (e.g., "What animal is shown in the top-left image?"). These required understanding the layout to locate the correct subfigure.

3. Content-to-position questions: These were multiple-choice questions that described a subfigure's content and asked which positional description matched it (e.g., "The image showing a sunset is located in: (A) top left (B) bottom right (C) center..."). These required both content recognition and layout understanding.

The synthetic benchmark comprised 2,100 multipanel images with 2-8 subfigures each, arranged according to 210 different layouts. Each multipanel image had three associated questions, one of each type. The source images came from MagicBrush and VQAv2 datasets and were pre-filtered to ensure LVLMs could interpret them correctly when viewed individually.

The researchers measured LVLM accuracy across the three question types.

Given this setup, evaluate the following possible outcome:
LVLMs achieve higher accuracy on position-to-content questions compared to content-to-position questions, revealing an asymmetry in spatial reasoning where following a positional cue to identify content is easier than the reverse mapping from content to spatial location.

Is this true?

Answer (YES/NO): YES